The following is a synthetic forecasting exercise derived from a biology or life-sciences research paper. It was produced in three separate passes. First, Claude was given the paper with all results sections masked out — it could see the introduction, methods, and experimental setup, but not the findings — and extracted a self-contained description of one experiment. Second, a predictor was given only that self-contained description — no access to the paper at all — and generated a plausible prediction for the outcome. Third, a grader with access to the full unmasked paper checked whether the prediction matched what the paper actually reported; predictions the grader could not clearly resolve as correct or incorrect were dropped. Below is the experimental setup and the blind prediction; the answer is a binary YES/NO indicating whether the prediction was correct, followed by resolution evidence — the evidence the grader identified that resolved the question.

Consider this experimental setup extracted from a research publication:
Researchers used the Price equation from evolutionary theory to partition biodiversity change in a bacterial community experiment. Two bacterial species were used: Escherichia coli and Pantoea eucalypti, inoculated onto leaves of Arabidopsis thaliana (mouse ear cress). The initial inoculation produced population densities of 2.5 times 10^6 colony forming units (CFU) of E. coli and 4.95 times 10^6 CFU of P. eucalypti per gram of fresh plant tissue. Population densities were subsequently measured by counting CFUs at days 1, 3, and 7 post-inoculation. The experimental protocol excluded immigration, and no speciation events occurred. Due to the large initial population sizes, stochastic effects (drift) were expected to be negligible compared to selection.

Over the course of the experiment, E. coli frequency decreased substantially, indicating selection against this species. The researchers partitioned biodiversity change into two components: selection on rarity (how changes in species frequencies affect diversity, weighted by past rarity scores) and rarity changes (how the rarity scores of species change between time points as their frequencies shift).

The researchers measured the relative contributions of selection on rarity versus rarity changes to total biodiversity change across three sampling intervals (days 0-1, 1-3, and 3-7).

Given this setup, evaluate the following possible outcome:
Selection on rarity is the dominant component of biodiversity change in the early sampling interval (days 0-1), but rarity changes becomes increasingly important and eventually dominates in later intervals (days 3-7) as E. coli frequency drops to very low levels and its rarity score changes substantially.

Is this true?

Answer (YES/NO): NO